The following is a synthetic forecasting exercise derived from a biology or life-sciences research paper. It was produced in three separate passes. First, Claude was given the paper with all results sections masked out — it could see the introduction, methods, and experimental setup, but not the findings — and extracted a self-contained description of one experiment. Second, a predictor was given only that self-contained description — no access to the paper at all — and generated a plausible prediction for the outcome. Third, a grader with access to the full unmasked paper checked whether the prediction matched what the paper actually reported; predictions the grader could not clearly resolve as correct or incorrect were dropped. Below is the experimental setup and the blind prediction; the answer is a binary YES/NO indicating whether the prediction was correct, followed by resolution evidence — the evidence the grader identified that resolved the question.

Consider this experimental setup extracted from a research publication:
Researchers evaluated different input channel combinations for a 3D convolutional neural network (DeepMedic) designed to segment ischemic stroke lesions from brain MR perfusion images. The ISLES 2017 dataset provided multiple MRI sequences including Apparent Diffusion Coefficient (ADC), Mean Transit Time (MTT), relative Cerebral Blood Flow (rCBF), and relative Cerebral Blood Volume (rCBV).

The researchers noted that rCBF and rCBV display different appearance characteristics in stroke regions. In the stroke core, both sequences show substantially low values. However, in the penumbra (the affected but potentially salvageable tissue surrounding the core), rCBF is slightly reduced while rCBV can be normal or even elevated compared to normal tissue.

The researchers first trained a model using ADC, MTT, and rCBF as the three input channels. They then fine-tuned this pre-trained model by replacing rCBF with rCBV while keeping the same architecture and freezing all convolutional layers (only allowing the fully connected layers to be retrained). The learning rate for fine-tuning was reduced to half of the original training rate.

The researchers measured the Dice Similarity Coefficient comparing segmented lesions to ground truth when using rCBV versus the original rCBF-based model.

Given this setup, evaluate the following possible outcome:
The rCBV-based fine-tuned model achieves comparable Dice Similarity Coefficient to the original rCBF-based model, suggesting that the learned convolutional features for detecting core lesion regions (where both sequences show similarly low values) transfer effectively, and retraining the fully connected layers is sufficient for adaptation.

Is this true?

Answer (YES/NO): NO